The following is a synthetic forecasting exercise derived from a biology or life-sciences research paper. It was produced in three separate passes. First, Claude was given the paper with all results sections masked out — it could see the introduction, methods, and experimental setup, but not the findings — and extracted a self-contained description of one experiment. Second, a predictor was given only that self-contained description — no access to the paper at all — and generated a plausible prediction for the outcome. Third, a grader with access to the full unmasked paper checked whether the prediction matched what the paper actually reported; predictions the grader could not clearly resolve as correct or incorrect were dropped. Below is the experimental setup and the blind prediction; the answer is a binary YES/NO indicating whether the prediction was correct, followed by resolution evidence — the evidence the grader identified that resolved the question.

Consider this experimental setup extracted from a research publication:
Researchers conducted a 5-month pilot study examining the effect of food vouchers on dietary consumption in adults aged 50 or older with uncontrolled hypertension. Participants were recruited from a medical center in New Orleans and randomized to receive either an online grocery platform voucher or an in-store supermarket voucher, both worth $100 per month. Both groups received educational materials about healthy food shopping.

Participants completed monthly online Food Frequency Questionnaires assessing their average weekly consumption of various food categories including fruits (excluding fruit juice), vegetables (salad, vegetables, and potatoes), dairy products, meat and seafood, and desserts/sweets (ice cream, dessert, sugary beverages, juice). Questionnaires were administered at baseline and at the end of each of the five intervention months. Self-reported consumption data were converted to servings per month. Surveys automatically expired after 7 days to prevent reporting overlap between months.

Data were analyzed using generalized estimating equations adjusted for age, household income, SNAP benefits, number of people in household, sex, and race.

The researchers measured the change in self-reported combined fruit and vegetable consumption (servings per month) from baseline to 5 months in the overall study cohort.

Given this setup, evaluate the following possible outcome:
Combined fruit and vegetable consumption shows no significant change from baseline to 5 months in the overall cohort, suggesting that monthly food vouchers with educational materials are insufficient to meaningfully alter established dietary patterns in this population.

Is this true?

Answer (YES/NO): YES